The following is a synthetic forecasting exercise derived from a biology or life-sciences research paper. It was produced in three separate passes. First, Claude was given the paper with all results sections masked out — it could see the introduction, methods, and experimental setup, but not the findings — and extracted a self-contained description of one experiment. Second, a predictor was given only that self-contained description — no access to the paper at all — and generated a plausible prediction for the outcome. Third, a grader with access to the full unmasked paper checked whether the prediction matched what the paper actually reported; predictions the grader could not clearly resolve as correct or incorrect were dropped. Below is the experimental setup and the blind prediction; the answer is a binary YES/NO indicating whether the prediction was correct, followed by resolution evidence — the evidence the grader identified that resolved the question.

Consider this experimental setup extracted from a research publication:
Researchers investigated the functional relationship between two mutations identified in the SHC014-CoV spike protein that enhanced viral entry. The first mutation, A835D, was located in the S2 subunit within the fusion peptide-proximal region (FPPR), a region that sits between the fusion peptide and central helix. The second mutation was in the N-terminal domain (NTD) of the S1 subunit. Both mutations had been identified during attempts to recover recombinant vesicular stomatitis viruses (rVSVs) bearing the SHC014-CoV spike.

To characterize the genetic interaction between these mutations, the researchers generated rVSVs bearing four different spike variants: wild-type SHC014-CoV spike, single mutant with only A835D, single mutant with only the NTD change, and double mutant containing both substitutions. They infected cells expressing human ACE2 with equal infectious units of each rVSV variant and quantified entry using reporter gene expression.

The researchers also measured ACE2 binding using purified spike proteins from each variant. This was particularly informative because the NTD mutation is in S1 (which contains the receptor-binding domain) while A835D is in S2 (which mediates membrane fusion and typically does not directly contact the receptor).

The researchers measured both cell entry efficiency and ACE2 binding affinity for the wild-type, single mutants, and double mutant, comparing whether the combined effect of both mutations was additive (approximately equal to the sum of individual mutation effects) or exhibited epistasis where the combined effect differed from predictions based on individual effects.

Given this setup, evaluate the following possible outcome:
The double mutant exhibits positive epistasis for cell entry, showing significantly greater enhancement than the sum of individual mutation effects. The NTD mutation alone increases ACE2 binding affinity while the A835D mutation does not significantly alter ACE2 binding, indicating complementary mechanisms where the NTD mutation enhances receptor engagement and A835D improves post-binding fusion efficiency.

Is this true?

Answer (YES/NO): NO